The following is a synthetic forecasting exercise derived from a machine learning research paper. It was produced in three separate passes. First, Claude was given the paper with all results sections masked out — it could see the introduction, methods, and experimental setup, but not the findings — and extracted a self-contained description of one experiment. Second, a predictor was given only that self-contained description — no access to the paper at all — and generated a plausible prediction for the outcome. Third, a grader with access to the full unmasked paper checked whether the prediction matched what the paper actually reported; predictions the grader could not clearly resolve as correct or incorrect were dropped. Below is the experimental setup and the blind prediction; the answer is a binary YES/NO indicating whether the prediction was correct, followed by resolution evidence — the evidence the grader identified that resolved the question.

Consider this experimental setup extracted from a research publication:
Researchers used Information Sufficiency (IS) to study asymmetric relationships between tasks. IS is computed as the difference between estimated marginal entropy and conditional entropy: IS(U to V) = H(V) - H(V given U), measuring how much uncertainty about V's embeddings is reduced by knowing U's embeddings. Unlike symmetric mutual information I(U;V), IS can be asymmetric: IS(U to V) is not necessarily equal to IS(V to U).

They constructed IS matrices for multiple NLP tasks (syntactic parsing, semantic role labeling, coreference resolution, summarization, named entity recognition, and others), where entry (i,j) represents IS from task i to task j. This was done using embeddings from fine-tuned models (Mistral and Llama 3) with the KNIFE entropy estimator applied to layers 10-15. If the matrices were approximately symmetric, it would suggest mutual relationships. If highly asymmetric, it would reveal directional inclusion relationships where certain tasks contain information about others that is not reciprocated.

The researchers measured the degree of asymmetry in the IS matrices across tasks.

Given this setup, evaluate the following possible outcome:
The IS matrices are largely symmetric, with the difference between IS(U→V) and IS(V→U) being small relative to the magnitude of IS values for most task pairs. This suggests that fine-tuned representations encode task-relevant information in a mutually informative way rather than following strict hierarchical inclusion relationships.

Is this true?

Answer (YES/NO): NO